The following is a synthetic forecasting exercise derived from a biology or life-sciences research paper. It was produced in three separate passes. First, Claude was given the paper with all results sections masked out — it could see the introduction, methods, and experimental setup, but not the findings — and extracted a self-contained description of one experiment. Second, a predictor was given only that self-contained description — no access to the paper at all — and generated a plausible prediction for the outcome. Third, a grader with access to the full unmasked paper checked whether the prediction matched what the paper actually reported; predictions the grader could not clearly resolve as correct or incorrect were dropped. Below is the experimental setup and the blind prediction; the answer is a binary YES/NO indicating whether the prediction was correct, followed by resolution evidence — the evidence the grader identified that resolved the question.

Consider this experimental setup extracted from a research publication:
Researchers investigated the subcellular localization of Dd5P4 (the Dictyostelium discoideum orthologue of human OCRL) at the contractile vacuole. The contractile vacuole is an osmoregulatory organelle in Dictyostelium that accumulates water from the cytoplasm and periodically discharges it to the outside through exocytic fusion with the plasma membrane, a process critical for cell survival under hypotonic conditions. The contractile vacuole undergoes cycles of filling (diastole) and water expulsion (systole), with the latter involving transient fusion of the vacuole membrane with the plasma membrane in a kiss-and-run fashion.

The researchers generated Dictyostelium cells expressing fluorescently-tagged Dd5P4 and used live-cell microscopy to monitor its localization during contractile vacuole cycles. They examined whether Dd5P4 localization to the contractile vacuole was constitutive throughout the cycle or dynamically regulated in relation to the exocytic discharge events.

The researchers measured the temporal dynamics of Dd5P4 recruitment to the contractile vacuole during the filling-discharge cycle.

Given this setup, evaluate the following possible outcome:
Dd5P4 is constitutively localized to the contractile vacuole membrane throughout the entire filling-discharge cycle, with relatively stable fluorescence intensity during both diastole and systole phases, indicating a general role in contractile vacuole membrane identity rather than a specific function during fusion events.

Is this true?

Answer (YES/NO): NO